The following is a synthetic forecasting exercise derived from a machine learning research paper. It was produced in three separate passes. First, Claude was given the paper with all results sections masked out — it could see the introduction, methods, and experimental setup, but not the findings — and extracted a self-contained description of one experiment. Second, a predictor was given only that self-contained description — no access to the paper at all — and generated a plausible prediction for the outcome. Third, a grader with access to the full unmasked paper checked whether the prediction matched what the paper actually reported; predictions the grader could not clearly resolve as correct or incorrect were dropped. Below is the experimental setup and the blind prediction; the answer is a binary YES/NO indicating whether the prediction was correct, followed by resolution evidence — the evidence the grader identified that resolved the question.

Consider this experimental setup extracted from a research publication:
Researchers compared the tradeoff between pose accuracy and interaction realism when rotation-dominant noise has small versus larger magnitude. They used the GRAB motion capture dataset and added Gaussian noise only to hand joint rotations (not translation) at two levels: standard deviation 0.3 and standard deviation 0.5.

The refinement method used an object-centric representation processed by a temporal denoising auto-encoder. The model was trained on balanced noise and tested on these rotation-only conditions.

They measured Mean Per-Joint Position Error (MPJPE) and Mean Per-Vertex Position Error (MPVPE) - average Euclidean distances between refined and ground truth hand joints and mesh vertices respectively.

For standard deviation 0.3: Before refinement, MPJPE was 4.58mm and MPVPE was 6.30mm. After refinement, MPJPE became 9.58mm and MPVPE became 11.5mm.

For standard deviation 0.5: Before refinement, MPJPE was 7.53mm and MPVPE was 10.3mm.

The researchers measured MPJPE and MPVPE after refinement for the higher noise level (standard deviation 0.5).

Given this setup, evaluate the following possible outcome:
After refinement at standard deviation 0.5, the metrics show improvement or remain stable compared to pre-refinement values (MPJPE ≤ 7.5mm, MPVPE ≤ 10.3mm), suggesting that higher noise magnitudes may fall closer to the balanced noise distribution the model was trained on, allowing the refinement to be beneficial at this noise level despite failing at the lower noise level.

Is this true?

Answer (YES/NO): NO